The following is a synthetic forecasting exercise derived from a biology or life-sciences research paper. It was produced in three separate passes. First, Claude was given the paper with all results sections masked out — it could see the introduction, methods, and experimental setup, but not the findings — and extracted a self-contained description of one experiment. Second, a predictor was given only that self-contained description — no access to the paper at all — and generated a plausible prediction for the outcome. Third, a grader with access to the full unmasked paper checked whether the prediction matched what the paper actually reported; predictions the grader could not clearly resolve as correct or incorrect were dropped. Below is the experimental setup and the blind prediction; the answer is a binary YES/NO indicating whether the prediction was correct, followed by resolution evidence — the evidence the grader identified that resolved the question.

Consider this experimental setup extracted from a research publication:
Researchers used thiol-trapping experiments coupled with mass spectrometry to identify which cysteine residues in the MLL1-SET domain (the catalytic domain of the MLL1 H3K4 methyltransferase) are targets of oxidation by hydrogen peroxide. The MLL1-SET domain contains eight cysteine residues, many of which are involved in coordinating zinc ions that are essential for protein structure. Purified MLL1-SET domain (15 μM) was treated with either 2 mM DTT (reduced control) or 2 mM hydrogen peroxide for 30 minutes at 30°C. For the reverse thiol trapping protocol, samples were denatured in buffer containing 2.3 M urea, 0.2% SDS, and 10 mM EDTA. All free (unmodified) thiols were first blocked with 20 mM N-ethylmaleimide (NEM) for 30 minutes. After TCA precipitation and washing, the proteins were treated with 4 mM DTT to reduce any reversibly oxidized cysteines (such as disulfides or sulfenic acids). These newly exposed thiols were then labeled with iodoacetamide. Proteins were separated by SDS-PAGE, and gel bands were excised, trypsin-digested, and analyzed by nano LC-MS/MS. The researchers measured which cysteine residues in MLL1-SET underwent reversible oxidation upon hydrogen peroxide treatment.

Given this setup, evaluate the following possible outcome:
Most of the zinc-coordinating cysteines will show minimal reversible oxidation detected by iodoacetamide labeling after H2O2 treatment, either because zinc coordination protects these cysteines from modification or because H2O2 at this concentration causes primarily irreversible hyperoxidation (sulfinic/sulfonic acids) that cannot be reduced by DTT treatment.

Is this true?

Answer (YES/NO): NO